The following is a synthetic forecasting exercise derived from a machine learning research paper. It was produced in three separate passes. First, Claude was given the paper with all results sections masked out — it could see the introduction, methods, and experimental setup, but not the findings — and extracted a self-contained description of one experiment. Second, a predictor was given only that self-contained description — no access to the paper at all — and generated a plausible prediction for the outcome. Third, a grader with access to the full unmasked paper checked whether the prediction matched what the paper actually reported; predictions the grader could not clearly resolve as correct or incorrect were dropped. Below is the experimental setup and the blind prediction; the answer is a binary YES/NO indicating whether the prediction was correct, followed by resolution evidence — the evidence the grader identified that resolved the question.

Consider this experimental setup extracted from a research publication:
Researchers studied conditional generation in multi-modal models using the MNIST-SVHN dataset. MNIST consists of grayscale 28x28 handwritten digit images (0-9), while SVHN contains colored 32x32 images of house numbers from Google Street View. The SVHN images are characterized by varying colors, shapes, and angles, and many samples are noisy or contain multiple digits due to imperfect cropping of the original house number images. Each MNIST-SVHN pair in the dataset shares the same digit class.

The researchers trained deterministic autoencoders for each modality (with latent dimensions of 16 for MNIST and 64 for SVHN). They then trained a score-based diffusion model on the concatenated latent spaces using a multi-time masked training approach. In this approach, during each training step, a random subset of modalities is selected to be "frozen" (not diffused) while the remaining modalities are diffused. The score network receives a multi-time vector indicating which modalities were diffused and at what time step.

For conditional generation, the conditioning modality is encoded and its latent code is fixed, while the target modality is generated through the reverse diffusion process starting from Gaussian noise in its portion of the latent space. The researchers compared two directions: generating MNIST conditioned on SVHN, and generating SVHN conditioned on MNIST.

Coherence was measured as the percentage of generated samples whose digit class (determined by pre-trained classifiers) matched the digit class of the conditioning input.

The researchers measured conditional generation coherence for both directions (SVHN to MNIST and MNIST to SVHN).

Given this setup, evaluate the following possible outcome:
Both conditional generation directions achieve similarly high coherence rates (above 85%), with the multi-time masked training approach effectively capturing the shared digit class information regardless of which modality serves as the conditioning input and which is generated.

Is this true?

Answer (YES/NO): NO